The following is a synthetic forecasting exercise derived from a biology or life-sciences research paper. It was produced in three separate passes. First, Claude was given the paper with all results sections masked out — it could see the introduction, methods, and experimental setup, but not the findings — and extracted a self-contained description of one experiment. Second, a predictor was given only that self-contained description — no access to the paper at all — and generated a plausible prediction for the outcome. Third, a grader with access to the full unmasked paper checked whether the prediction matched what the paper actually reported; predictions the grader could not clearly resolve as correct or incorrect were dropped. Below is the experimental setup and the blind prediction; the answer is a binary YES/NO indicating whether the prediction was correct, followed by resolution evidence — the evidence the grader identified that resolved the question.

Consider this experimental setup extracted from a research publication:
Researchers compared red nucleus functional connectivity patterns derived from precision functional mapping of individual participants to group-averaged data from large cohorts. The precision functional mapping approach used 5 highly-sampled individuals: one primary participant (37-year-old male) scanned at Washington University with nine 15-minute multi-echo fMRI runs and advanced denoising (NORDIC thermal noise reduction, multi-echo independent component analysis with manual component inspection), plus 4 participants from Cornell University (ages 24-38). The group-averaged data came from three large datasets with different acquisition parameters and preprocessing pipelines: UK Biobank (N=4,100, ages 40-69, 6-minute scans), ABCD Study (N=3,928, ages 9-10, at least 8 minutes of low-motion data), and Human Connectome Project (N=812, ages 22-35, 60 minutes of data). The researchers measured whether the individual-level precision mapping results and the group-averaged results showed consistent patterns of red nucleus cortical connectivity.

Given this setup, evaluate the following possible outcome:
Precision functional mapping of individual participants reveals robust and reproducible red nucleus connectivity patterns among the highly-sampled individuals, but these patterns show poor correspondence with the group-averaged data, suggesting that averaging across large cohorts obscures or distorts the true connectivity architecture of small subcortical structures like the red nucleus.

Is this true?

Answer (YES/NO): NO